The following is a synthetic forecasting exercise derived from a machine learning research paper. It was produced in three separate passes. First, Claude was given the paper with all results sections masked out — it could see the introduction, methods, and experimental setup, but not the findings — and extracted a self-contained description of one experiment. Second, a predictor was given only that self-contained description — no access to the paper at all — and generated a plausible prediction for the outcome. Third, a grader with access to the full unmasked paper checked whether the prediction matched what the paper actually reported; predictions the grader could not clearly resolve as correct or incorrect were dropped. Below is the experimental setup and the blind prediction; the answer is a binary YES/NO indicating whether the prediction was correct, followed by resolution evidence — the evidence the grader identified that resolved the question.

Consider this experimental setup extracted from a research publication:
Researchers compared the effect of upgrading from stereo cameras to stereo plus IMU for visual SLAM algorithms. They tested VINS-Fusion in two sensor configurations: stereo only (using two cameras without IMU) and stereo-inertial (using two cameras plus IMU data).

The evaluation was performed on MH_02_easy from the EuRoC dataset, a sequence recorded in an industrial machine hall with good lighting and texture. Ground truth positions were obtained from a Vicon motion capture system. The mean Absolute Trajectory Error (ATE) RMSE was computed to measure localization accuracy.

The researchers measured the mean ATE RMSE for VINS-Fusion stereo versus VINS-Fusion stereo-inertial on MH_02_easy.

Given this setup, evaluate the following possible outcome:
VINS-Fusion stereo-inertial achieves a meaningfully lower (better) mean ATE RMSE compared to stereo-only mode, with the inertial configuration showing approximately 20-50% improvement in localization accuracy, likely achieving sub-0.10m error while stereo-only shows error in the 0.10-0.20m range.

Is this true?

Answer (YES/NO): NO